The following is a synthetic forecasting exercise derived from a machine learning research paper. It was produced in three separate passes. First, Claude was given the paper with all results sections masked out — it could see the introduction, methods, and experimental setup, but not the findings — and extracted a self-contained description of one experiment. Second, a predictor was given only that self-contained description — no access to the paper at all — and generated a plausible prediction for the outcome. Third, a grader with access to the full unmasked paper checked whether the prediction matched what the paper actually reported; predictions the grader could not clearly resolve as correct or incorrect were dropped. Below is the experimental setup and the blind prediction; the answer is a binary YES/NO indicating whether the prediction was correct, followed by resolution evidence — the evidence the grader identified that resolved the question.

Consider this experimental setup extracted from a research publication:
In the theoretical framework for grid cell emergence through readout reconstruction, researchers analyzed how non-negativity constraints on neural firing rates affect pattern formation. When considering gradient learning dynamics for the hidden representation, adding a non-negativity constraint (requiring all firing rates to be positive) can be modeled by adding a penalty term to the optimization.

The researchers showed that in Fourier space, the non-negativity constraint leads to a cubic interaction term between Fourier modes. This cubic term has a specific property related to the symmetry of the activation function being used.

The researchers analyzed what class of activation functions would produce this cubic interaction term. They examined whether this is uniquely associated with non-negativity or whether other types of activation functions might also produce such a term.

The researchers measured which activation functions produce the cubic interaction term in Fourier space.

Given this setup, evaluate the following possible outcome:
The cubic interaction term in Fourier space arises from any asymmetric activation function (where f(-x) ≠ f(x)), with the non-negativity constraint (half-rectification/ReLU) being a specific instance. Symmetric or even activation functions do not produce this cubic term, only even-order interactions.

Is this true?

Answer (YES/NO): NO